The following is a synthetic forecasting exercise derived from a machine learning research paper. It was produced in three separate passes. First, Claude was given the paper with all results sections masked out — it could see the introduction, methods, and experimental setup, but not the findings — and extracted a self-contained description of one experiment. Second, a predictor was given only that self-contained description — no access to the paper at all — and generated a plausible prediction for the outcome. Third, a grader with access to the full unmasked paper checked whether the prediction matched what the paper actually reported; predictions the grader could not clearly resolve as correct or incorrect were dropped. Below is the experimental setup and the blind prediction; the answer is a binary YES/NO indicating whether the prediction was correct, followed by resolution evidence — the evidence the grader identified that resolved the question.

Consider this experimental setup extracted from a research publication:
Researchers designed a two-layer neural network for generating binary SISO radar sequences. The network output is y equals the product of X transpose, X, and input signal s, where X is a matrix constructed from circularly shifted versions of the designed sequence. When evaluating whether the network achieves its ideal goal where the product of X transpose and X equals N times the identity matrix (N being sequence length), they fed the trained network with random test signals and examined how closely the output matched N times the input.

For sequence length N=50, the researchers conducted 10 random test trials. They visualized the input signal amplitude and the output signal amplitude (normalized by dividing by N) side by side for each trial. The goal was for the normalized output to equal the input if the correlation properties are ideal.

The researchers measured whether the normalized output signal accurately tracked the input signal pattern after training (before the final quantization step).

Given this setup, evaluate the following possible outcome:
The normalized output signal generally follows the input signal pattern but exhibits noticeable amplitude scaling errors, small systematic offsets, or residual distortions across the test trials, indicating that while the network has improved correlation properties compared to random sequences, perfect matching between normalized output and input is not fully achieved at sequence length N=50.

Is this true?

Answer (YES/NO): NO